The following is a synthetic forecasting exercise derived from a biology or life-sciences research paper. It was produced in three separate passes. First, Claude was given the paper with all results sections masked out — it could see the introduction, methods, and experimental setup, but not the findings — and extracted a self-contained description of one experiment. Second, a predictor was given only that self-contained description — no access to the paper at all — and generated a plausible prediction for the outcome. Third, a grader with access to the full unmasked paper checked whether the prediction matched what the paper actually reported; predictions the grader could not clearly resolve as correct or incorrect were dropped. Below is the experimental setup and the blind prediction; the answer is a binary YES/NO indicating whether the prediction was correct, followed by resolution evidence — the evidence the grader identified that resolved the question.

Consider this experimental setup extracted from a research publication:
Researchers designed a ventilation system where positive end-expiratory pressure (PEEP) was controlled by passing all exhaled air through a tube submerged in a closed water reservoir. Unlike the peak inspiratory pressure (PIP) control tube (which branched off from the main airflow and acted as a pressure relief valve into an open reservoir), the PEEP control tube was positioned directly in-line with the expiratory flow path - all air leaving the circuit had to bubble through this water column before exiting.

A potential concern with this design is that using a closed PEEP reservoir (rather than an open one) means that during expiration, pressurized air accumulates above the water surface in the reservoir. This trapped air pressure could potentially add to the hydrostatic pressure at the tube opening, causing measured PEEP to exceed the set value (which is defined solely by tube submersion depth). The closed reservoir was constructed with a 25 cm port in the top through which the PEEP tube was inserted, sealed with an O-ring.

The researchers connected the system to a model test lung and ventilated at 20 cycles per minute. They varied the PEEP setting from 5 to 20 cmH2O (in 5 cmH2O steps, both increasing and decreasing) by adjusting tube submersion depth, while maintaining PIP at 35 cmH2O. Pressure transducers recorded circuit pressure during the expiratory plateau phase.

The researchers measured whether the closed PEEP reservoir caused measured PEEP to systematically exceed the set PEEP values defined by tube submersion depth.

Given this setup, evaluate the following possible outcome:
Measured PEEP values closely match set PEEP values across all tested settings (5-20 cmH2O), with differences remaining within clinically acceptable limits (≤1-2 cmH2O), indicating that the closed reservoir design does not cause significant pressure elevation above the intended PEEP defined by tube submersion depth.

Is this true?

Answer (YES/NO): YES